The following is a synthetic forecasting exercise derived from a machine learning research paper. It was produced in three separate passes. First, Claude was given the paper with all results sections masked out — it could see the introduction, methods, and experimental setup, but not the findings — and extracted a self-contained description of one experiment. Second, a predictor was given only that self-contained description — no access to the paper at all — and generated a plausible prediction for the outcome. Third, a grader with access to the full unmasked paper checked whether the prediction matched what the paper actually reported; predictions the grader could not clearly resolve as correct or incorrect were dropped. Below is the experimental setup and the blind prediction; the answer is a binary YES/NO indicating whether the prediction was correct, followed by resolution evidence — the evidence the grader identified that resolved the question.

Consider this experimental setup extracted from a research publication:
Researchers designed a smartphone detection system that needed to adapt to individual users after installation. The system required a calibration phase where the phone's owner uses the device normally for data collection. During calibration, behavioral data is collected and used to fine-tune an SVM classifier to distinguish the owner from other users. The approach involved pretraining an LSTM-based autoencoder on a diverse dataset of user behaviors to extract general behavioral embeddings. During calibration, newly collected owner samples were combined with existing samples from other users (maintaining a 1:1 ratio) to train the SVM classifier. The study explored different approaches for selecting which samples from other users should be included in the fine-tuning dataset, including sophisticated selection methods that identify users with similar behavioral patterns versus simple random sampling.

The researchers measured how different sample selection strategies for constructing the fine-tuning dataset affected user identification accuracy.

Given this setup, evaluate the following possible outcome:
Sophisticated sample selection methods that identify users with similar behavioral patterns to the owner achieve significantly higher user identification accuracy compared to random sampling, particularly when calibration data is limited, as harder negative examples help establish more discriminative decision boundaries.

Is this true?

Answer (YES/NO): NO